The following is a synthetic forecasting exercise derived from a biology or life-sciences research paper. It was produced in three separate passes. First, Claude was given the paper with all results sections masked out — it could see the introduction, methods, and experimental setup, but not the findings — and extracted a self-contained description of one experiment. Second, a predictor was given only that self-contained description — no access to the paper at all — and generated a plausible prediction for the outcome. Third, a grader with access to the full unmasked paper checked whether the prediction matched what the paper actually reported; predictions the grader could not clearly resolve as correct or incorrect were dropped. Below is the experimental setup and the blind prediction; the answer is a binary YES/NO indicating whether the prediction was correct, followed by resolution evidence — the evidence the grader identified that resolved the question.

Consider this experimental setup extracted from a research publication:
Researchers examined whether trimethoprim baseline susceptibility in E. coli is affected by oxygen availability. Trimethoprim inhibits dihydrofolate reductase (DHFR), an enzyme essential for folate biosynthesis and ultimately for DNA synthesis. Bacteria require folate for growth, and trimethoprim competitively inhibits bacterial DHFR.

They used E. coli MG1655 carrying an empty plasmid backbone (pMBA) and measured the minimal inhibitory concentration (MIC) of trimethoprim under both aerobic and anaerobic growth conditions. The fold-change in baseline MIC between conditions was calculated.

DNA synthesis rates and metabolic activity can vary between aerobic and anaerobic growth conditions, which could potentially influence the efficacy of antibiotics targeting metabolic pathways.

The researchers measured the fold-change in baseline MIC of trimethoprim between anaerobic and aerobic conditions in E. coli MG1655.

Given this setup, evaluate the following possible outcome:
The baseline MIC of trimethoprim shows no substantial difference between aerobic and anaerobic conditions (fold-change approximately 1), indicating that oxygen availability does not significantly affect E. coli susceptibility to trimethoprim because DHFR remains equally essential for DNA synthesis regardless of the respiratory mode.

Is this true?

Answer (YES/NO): NO